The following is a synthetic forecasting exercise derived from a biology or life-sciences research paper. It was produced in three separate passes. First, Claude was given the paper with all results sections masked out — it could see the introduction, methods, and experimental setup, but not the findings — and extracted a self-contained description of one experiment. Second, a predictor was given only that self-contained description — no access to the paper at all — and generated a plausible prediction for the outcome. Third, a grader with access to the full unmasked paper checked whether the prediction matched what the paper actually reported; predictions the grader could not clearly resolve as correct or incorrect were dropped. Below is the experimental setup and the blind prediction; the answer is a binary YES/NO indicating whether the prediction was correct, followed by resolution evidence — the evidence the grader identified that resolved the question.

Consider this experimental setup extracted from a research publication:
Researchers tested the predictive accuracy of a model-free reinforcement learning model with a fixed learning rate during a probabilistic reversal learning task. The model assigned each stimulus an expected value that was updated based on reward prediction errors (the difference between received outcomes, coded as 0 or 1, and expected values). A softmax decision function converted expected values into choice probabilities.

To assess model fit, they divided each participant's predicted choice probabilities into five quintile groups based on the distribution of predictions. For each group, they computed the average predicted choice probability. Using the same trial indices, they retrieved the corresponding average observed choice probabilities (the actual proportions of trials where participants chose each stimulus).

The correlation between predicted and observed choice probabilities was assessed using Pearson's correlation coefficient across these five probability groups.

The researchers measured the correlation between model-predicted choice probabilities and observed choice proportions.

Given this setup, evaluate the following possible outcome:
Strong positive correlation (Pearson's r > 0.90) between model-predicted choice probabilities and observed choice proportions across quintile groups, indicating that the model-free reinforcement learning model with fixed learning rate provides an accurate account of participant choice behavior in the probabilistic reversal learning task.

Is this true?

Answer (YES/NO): YES